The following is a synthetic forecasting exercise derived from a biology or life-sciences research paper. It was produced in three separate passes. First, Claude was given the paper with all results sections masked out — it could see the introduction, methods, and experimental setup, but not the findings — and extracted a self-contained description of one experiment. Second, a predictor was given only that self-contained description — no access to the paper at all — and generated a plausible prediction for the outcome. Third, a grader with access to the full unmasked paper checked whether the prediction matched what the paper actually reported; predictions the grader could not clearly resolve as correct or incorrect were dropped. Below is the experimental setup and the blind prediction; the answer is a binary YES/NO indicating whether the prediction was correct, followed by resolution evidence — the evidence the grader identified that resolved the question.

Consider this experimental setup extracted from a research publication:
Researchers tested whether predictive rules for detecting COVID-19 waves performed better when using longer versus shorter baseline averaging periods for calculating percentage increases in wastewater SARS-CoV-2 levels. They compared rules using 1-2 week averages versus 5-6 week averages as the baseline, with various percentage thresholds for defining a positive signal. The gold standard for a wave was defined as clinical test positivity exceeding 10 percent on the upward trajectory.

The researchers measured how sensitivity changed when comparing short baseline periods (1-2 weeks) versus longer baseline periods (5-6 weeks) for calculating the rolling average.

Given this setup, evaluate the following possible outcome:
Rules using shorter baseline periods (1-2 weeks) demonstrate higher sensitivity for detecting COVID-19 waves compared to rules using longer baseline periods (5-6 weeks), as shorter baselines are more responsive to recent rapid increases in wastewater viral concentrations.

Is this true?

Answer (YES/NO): NO